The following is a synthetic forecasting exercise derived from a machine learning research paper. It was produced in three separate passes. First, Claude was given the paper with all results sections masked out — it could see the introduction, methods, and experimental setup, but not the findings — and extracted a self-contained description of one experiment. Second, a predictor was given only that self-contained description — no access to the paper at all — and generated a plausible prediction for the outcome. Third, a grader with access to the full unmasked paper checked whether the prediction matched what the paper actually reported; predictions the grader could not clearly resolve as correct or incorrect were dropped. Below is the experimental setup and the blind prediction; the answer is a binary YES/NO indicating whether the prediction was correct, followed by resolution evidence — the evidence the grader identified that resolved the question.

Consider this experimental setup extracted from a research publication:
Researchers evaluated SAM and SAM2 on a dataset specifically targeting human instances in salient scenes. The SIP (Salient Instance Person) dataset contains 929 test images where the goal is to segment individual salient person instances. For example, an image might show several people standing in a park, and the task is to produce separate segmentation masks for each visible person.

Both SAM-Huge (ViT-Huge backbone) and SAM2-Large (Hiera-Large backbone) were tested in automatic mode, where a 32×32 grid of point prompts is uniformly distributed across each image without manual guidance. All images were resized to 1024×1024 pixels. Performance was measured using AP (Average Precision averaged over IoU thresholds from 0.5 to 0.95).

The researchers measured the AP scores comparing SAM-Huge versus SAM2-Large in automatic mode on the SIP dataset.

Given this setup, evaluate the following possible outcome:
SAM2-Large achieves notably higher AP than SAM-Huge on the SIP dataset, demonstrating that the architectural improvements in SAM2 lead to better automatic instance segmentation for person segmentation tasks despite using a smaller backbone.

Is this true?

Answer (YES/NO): NO